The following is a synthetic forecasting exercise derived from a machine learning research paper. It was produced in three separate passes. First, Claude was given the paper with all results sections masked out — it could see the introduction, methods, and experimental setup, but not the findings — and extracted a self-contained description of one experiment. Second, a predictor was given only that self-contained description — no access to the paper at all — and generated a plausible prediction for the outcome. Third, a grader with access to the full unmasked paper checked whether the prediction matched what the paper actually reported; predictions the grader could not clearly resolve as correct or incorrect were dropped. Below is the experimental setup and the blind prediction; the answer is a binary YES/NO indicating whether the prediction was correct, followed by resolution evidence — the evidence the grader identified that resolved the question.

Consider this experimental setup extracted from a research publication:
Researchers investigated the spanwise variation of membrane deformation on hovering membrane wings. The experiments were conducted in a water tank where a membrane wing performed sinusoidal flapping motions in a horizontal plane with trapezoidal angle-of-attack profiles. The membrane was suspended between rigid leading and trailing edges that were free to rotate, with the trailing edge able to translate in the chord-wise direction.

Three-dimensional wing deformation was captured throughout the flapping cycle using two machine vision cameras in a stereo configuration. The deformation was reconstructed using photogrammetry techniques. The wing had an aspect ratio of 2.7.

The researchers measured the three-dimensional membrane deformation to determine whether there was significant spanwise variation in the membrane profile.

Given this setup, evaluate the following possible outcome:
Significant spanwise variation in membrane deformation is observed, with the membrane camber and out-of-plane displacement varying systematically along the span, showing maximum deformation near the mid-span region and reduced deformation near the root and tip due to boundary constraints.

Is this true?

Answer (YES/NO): NO